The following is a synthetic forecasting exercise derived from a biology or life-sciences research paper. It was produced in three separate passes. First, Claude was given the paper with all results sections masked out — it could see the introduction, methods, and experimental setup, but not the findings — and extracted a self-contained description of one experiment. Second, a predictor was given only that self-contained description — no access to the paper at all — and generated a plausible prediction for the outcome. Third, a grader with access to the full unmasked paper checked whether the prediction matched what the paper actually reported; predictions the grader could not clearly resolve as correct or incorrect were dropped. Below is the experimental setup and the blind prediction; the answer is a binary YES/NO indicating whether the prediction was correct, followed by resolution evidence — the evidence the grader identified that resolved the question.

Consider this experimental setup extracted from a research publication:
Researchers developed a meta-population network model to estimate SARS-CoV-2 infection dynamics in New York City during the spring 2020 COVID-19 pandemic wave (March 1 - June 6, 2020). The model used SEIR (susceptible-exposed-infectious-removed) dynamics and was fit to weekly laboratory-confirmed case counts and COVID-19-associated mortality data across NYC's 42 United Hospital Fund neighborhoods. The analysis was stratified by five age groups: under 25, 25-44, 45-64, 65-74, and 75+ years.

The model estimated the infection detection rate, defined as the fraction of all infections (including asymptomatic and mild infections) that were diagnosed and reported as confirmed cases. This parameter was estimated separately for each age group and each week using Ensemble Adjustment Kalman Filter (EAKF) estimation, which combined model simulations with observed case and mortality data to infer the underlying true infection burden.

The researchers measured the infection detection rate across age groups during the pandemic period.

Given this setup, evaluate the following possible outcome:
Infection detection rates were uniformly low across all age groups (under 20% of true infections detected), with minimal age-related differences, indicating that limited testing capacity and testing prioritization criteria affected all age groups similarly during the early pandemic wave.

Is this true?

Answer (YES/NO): NO